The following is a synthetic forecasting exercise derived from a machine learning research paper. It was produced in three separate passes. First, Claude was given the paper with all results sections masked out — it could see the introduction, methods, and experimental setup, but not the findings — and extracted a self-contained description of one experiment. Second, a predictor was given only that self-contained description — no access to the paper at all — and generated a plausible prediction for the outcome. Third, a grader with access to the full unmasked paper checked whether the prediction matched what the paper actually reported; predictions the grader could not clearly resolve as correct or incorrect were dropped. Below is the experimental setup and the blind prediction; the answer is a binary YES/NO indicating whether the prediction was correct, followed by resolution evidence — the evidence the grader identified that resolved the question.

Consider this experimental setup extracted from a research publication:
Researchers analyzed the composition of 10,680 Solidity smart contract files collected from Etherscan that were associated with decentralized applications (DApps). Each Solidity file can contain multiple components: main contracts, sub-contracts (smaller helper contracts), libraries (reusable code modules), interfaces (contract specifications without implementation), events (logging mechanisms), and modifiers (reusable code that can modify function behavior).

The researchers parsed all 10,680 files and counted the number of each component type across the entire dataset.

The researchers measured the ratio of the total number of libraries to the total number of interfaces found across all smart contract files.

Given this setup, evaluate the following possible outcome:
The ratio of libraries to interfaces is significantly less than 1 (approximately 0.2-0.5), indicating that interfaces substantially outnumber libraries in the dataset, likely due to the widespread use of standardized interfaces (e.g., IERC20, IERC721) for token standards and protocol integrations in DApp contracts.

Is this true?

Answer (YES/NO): NO